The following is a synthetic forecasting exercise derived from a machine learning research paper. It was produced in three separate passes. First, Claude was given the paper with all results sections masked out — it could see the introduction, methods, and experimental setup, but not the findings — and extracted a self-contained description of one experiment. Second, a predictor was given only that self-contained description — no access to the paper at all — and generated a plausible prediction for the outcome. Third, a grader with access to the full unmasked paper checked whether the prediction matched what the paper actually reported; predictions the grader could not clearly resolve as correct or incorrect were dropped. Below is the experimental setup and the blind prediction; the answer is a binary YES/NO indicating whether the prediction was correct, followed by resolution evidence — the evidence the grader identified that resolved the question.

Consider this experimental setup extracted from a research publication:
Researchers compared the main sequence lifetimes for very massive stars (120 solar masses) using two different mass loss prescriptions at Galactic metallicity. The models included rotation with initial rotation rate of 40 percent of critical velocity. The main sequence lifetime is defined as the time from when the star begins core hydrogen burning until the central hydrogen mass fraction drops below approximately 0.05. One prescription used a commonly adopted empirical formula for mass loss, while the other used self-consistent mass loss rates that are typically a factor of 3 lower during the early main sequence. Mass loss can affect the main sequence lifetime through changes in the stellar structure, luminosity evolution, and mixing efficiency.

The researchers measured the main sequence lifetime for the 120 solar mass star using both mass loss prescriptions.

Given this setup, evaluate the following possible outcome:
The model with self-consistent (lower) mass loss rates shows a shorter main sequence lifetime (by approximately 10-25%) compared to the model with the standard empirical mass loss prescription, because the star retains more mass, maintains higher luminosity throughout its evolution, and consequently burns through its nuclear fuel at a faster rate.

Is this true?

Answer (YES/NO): NO